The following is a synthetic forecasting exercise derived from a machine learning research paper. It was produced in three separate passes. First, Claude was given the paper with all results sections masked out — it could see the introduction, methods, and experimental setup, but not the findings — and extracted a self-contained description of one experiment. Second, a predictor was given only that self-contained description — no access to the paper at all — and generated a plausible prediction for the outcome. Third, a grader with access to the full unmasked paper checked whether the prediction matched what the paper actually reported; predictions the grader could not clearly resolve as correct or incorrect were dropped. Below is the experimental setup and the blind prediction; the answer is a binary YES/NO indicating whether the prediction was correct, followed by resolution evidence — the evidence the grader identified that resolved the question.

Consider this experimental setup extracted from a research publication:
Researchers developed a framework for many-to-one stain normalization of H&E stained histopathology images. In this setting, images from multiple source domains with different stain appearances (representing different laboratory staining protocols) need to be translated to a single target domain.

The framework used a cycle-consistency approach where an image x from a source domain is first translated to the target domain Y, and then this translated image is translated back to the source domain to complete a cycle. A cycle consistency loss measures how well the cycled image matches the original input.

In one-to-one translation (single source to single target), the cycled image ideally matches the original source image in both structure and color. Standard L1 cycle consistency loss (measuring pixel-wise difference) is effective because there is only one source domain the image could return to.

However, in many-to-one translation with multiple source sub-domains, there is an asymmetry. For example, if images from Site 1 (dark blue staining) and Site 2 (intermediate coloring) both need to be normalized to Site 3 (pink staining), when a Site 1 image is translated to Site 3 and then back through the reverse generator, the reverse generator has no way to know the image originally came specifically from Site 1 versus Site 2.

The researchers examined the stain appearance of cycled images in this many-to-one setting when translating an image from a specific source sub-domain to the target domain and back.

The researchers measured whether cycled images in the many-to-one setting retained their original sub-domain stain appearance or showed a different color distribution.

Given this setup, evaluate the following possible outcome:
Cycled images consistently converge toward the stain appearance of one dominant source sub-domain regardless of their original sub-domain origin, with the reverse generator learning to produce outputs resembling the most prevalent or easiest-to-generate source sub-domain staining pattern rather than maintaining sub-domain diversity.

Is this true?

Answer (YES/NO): YES